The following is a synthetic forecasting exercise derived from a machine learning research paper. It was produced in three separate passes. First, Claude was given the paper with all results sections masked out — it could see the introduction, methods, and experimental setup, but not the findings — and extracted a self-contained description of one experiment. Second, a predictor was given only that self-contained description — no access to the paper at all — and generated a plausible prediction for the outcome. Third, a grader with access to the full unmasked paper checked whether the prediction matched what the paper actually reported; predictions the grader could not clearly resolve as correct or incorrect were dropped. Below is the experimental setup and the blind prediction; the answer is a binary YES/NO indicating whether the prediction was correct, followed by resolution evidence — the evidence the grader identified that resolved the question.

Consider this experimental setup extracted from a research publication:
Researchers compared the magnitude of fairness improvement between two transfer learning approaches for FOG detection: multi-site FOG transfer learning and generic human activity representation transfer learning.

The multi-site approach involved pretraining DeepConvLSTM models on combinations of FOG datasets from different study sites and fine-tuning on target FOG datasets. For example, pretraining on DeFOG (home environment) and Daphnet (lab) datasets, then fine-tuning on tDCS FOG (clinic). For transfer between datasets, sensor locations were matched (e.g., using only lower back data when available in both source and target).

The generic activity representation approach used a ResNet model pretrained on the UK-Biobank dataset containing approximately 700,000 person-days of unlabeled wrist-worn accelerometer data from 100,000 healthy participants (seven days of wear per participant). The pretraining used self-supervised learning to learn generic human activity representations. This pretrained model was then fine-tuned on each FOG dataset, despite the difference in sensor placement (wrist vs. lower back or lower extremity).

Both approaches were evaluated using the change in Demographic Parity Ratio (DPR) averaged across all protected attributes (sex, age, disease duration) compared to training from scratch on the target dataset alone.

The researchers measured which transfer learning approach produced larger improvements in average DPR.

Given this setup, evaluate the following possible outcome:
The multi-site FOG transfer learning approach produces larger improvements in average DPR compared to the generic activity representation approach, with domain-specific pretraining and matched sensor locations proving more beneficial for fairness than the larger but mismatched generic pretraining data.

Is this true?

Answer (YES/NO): YES